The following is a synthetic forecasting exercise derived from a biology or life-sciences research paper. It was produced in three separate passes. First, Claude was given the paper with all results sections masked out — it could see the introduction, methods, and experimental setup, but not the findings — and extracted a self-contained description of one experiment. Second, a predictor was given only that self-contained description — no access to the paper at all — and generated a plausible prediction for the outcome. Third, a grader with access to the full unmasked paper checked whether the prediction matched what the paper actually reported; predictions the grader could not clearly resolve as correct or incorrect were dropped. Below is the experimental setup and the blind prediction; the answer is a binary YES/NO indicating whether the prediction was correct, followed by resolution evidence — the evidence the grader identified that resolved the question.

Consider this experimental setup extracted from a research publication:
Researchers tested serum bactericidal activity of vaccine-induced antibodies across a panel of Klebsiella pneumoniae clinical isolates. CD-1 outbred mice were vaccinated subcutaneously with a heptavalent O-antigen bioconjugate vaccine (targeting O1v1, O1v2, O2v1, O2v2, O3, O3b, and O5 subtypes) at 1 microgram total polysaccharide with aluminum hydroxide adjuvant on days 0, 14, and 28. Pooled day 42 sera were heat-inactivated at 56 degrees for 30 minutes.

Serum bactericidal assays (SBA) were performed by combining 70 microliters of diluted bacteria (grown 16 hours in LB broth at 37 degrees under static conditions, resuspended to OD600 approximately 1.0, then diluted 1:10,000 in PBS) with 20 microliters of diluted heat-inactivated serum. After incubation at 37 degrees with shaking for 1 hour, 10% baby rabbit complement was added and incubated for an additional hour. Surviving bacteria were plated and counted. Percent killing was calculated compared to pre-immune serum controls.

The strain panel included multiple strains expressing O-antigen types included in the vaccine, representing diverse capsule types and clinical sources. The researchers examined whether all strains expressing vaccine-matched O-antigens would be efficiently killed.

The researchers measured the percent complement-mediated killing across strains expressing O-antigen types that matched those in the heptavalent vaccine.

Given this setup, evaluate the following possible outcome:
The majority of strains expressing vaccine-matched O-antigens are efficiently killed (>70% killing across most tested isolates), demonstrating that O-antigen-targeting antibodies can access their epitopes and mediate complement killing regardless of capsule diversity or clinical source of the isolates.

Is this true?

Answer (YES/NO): NO